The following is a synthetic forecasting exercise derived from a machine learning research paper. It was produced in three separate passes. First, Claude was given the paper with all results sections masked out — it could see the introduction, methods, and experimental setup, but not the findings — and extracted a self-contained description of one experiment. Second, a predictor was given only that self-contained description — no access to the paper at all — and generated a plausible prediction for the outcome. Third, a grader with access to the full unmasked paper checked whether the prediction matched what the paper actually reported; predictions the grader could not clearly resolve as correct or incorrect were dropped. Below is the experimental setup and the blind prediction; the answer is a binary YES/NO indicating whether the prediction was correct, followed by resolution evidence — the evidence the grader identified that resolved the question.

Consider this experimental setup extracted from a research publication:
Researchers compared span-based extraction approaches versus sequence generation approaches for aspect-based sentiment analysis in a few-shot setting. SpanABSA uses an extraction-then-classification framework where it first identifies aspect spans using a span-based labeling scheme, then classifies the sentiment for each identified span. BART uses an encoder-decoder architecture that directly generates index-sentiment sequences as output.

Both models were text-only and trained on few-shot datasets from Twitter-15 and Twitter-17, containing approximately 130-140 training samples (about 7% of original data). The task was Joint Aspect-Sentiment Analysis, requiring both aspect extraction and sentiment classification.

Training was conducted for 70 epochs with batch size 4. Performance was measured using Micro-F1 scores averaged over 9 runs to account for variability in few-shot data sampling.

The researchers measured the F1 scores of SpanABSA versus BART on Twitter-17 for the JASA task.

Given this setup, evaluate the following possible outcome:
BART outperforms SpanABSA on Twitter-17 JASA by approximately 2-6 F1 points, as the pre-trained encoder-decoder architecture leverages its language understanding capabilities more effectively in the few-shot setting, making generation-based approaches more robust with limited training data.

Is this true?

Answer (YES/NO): NO